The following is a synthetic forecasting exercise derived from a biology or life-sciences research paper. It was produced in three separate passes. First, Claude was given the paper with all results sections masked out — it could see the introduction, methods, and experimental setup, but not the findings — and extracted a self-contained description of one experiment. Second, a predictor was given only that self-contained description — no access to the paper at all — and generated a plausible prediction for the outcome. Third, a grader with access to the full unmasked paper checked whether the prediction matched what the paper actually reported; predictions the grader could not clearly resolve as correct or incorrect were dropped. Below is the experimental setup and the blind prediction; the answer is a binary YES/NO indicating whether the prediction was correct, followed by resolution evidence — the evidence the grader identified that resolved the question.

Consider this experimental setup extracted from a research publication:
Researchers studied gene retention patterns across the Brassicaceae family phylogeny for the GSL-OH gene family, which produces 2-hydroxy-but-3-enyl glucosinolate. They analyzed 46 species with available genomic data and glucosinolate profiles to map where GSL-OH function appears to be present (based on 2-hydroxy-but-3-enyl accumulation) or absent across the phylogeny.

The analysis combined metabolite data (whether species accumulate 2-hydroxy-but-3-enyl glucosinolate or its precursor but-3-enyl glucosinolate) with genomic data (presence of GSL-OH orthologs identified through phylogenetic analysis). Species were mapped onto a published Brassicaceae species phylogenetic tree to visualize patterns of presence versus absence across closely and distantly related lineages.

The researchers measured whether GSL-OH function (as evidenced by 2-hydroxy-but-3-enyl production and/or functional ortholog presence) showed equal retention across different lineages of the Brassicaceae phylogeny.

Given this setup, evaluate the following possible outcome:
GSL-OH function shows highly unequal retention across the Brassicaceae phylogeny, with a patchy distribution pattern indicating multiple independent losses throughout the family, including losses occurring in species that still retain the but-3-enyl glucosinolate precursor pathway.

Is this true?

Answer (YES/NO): YES